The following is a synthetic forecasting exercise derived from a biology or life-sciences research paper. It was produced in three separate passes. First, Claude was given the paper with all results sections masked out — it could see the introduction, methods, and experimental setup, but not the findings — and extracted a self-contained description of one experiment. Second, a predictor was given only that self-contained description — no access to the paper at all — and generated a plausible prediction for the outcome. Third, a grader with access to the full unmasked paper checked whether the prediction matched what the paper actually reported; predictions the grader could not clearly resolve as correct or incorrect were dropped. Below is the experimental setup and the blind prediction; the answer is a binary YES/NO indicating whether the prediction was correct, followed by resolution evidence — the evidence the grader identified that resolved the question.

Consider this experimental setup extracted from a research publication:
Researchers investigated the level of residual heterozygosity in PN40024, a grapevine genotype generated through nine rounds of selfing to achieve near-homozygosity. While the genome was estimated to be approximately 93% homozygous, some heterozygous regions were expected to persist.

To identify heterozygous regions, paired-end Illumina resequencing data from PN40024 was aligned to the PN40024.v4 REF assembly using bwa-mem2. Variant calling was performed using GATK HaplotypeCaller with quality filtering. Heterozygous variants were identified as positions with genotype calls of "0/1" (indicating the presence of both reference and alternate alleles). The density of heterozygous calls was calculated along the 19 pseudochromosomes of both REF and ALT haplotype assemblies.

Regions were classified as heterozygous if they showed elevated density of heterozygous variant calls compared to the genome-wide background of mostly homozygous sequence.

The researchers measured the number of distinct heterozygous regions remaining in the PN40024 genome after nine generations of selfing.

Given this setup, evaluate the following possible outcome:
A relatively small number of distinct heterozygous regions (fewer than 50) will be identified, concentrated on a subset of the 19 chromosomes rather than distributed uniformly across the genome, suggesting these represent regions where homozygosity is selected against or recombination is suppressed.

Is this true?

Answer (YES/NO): YES